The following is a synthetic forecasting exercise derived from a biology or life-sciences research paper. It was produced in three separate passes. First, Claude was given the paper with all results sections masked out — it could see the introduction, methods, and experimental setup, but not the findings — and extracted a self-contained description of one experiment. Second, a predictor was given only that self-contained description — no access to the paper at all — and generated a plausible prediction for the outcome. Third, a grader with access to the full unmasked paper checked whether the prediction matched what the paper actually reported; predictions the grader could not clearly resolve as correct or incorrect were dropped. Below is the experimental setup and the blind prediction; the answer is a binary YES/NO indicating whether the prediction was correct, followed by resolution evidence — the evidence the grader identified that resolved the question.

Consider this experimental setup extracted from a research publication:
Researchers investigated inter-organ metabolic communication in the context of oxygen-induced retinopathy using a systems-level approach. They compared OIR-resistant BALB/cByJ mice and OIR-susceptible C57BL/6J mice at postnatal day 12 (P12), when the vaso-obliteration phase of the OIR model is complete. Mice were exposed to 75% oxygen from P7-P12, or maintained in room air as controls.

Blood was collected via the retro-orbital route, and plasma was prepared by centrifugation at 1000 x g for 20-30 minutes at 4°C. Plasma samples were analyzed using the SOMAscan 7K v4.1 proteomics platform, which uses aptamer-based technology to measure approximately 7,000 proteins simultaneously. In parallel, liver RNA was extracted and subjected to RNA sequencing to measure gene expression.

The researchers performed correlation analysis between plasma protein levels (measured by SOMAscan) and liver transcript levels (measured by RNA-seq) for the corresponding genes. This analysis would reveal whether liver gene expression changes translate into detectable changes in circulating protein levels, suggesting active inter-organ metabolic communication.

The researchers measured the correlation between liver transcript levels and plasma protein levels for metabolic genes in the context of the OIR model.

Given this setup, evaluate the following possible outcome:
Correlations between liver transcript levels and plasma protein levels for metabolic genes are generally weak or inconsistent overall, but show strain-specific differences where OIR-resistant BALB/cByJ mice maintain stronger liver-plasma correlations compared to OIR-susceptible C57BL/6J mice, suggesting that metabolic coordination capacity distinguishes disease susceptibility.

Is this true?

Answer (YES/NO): NO